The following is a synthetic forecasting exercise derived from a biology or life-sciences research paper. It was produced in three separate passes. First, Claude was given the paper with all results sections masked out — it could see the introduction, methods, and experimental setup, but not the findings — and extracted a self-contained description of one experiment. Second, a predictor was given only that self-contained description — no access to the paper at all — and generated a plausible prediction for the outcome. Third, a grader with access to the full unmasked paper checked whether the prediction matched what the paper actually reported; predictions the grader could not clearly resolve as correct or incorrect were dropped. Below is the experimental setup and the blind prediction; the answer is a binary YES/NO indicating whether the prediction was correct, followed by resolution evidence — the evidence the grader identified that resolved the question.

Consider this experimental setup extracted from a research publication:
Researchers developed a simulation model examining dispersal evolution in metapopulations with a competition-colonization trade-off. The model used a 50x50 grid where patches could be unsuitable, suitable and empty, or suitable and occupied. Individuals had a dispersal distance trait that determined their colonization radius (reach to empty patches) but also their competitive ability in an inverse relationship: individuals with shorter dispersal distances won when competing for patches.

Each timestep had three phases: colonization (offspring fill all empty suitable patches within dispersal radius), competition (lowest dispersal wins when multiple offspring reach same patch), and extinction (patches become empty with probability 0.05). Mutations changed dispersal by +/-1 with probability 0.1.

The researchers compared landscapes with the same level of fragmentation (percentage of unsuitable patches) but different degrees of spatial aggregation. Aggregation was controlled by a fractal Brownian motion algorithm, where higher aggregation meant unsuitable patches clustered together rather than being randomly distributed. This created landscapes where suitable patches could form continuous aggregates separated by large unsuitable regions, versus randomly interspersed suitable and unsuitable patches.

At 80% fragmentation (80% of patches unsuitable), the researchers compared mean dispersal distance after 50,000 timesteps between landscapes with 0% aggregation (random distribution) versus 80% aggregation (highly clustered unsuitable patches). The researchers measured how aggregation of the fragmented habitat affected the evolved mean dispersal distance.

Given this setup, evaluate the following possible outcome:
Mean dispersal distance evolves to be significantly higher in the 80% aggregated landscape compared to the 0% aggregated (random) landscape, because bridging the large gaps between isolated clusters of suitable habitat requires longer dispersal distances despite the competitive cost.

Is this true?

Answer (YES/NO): NO